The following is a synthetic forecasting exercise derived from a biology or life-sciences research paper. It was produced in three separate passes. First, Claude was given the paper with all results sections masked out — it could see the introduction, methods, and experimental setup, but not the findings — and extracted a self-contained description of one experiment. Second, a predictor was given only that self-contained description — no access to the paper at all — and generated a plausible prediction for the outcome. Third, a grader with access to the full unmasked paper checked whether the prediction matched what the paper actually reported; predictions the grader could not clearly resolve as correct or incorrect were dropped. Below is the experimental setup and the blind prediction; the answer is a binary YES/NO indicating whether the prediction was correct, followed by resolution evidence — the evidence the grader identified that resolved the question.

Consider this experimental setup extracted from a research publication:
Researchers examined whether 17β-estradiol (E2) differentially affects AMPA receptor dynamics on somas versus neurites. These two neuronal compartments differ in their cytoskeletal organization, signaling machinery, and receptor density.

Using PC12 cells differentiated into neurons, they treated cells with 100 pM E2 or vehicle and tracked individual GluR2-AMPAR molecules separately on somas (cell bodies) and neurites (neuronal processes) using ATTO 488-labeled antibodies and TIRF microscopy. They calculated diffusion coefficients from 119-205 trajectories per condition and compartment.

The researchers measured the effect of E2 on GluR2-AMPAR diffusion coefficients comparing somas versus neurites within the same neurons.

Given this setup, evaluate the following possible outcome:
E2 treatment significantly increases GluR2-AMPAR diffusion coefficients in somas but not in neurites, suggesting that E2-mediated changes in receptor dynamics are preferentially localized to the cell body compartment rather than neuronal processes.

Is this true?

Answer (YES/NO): NO